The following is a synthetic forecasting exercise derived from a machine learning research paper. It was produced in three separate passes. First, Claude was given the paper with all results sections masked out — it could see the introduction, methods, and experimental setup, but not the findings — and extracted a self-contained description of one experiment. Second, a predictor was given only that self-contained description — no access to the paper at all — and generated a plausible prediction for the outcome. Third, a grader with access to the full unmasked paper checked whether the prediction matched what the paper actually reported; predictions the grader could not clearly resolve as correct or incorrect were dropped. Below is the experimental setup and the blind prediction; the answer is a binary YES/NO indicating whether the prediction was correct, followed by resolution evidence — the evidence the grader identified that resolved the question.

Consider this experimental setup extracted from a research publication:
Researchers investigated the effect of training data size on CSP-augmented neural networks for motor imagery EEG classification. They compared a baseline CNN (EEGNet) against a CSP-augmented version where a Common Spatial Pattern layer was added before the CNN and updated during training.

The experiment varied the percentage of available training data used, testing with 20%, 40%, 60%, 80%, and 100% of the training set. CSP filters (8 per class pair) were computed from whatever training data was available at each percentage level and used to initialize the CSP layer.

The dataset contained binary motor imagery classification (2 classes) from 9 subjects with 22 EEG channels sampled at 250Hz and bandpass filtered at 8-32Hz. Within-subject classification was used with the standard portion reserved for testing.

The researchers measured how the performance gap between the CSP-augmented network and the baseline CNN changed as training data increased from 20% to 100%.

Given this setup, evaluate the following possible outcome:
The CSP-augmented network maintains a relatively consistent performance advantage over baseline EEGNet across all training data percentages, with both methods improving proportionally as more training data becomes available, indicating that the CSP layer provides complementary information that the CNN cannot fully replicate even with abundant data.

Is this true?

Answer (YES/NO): NO